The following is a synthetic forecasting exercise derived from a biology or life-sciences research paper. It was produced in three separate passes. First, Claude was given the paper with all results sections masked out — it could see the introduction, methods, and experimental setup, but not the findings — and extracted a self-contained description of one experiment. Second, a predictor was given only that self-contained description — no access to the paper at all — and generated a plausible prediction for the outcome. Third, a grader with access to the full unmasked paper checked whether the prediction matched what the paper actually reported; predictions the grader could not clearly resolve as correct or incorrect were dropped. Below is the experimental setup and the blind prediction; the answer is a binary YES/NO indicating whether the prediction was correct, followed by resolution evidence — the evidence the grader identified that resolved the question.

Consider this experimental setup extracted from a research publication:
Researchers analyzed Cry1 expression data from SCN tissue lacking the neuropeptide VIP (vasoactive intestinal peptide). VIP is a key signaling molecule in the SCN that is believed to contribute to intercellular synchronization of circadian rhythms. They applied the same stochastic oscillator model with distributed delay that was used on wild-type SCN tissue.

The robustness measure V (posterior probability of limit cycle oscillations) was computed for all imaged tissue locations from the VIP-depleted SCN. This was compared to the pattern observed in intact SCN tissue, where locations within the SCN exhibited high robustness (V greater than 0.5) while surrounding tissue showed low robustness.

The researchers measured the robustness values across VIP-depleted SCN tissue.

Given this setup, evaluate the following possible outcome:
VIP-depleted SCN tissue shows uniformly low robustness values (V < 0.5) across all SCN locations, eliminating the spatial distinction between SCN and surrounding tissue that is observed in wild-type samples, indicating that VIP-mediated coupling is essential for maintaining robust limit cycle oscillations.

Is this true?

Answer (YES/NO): YES